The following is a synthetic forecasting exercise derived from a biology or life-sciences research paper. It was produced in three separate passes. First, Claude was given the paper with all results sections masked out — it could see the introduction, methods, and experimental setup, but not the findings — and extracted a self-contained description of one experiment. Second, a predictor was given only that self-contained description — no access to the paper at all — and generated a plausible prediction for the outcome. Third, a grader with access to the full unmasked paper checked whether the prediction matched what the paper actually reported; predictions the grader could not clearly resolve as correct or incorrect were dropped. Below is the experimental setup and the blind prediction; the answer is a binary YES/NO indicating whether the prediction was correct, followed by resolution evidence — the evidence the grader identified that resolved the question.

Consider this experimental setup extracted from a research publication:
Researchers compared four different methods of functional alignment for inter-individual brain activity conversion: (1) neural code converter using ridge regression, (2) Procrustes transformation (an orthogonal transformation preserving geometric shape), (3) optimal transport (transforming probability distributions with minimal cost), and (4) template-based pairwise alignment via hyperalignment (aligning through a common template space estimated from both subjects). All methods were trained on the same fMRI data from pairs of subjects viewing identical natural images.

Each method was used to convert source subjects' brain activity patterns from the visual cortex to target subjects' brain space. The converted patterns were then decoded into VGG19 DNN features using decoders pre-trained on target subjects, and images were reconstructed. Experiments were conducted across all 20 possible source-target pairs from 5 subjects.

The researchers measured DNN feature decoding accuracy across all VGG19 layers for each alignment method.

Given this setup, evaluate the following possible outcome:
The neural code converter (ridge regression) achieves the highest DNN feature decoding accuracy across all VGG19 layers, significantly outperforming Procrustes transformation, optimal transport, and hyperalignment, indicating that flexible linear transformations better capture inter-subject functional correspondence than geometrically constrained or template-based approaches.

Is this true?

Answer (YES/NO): NO